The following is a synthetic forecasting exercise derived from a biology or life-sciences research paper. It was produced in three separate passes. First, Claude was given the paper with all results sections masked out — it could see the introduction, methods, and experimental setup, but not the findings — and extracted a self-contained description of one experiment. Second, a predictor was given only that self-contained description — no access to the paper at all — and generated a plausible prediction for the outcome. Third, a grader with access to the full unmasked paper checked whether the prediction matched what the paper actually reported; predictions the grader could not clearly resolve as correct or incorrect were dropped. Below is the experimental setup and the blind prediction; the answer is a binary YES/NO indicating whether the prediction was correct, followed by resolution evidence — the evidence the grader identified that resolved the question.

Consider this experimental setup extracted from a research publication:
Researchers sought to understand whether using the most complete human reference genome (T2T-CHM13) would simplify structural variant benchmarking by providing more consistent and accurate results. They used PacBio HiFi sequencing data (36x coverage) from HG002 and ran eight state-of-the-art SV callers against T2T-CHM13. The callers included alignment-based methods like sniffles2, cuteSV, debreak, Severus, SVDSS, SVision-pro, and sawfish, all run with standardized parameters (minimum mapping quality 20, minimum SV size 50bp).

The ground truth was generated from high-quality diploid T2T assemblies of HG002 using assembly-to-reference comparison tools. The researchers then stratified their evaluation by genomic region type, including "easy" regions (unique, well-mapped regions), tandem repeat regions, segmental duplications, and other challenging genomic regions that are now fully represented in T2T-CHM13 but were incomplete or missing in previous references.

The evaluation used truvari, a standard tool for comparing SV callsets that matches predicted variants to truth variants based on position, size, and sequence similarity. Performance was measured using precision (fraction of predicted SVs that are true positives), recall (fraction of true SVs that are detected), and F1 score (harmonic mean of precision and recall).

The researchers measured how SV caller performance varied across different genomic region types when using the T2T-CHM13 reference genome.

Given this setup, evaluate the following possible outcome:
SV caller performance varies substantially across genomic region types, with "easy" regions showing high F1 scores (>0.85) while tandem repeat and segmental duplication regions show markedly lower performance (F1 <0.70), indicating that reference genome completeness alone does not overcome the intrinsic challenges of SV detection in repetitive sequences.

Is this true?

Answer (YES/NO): YES